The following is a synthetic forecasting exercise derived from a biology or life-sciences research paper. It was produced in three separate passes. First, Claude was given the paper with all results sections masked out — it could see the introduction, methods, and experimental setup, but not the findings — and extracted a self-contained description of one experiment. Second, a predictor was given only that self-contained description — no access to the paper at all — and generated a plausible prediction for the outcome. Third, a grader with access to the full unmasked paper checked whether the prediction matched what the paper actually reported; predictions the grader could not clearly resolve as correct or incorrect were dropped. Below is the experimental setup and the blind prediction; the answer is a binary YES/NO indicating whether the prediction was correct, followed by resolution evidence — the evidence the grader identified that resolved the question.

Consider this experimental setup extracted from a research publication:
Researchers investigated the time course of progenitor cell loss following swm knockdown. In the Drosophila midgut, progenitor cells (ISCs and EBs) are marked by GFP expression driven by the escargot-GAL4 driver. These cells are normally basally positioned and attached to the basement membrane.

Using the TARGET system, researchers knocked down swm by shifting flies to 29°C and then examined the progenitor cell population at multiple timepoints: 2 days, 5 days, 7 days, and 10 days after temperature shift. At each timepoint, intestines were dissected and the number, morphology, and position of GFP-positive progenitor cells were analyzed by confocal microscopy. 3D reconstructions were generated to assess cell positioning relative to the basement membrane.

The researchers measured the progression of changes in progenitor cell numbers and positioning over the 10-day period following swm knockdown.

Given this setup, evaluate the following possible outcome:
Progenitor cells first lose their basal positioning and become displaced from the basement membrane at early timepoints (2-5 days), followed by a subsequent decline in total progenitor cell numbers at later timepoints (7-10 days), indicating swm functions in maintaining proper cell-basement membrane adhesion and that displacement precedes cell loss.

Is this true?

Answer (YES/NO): NO